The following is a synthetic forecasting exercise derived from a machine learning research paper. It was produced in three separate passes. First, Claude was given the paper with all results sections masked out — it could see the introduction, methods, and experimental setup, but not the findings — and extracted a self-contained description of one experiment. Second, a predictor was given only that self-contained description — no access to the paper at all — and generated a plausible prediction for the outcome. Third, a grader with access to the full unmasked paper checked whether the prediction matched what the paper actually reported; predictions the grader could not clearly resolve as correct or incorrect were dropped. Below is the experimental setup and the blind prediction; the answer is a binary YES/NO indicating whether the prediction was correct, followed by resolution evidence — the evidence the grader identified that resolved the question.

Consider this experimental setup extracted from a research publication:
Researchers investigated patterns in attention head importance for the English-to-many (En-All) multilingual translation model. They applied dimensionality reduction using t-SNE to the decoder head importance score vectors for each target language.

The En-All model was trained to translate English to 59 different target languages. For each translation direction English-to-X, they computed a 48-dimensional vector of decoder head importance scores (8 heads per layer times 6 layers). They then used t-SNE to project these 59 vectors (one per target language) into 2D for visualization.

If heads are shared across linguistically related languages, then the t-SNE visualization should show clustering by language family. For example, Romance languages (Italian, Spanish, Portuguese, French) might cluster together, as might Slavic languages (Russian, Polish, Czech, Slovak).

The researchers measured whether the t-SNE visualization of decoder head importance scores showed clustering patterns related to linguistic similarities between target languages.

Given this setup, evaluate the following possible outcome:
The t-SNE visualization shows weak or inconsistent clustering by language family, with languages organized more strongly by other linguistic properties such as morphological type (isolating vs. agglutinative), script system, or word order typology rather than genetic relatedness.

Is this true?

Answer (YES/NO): NO